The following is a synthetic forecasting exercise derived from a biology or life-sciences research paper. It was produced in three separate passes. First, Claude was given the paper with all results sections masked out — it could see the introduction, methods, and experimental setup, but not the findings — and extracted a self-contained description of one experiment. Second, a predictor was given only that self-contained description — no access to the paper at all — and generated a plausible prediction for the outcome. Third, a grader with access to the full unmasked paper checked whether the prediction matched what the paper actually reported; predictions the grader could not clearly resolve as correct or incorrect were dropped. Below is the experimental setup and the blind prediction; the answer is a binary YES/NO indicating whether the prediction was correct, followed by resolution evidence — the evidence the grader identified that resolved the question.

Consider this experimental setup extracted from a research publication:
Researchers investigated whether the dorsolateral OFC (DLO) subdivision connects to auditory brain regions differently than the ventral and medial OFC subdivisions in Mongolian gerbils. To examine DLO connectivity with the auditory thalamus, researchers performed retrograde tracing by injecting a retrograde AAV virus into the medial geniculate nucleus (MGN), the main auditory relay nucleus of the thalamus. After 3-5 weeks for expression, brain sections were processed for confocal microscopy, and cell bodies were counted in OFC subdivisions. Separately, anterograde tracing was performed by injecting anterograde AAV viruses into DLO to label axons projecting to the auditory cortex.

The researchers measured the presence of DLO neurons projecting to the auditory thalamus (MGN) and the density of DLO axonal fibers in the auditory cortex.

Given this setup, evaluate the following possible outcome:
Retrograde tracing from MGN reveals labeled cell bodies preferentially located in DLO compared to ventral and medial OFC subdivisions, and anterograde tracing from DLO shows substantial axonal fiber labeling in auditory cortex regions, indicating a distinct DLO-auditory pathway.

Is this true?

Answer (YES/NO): NO